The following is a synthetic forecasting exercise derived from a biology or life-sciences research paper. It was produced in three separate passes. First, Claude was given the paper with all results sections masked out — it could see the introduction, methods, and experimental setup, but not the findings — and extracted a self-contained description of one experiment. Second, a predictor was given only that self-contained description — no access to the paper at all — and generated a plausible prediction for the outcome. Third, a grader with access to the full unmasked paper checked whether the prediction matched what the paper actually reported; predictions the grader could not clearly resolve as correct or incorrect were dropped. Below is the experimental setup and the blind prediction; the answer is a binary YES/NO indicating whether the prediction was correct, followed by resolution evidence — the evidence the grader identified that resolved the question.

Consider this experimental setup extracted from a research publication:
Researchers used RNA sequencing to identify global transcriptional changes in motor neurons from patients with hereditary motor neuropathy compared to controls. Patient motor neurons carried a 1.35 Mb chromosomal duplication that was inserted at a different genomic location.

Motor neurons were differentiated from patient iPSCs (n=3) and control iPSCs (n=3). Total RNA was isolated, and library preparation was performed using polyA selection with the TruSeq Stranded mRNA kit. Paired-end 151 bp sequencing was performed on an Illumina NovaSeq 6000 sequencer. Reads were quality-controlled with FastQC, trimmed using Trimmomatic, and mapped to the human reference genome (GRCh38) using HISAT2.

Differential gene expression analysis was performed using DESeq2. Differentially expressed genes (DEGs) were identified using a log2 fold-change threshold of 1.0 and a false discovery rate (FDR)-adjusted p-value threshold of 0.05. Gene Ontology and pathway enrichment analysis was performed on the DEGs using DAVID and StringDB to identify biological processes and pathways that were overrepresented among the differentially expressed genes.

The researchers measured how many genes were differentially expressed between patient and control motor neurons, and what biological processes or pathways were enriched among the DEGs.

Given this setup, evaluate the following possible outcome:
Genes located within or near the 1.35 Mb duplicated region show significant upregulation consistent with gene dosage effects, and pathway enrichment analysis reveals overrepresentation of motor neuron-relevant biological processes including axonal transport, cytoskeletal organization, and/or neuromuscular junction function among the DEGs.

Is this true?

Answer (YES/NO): NO